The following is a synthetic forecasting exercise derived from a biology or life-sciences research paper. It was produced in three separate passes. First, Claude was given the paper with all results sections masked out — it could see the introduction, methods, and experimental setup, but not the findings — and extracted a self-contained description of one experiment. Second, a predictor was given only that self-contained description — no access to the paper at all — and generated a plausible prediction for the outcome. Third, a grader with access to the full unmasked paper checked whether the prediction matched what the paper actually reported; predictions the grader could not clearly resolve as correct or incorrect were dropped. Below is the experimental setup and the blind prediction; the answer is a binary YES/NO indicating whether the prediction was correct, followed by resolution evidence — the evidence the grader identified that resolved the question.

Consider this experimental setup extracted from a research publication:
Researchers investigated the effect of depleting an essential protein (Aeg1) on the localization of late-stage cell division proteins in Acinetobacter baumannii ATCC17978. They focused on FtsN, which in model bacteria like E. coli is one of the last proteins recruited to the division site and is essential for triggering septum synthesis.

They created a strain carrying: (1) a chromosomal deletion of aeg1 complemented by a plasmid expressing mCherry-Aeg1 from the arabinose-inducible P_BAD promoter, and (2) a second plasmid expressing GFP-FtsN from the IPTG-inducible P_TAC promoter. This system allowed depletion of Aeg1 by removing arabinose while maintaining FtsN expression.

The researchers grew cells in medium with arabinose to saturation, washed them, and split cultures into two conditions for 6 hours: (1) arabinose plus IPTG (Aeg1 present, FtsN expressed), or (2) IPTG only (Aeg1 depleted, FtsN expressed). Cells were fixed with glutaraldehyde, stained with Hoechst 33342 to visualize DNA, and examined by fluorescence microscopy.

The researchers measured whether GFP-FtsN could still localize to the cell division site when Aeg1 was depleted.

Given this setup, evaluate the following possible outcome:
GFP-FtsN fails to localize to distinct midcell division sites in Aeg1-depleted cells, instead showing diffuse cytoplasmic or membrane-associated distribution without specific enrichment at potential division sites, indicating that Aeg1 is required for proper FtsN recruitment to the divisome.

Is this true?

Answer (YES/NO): YES